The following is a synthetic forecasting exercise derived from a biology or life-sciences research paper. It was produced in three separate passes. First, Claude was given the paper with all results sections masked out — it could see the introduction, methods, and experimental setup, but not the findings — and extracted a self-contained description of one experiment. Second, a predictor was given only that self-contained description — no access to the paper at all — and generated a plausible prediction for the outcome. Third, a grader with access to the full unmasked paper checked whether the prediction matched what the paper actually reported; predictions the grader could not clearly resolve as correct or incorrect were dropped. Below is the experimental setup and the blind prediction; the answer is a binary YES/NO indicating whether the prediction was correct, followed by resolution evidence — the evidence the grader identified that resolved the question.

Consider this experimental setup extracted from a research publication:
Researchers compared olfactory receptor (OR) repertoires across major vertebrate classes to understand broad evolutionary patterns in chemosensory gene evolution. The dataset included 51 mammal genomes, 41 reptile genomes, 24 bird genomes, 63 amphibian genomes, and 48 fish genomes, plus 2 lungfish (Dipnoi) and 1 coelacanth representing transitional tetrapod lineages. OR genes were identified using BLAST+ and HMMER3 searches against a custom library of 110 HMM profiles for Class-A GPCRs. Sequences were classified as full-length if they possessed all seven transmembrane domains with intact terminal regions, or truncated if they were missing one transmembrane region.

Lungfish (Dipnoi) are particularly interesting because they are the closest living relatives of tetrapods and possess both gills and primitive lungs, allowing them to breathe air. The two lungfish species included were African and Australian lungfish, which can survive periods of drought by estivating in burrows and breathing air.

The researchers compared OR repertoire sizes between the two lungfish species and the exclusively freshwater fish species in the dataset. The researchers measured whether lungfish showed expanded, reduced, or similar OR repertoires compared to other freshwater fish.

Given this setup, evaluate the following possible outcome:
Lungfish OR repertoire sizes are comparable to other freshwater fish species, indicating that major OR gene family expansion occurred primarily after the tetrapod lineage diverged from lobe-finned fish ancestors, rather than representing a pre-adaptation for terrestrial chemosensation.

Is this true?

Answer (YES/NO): NO